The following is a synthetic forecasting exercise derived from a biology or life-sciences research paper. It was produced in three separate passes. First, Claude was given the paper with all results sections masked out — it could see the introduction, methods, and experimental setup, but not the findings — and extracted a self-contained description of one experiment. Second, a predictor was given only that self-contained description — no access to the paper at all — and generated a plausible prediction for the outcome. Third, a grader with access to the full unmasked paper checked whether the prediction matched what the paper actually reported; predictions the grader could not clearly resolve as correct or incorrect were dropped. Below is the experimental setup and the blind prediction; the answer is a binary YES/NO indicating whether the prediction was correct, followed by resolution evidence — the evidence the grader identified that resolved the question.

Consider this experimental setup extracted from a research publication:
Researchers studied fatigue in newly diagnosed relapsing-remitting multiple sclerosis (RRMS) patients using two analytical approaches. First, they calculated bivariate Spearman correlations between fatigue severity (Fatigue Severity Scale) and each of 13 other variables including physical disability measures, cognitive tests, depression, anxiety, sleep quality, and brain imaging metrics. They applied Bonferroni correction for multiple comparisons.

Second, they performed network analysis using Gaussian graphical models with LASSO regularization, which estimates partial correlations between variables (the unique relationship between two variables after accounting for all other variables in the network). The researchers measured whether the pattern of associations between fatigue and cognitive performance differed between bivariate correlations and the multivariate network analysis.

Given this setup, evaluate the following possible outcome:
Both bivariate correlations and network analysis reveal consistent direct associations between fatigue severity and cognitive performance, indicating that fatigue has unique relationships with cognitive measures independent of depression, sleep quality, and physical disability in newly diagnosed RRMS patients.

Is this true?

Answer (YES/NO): NO